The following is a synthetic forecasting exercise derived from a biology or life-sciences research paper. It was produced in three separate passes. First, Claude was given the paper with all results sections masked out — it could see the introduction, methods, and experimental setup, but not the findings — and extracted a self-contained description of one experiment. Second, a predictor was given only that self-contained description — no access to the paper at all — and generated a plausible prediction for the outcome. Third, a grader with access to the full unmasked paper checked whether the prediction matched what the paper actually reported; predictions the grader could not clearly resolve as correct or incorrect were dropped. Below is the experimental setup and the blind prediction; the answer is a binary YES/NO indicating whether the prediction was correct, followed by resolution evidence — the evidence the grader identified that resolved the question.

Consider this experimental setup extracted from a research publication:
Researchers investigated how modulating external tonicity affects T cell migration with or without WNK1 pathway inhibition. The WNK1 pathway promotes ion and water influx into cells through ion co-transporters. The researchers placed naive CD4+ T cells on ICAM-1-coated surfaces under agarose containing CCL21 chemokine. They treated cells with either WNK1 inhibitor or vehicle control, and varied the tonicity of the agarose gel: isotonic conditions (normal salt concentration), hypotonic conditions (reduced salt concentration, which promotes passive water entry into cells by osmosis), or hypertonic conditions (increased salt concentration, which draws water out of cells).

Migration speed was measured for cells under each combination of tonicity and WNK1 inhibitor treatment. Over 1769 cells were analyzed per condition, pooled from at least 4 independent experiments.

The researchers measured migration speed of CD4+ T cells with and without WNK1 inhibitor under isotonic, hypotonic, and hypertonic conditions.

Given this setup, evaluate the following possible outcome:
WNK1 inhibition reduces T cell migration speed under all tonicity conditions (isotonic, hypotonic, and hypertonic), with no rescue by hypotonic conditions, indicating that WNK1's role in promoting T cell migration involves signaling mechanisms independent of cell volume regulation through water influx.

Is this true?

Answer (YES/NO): NO